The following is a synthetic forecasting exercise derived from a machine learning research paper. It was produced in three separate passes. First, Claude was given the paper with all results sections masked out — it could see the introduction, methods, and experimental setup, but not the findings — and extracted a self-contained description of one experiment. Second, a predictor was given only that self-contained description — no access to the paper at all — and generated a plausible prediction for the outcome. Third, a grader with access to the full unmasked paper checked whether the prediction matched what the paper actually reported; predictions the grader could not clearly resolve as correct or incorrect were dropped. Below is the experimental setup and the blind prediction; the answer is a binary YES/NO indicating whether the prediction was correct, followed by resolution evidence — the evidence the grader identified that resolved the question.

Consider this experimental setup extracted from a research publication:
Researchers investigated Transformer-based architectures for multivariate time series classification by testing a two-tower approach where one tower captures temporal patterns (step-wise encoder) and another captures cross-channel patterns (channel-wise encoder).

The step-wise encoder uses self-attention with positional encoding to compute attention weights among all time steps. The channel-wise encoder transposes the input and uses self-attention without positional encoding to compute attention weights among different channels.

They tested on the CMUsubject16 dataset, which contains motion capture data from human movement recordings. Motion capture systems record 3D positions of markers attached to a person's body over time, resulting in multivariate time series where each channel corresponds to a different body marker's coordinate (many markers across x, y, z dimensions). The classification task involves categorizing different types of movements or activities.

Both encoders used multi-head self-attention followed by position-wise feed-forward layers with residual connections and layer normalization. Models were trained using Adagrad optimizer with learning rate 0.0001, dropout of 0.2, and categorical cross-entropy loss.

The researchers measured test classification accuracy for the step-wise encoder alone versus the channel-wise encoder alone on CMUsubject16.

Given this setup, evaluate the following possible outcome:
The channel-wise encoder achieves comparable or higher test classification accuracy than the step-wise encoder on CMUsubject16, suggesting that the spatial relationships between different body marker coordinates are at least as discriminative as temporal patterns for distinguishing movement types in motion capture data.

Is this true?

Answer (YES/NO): YES